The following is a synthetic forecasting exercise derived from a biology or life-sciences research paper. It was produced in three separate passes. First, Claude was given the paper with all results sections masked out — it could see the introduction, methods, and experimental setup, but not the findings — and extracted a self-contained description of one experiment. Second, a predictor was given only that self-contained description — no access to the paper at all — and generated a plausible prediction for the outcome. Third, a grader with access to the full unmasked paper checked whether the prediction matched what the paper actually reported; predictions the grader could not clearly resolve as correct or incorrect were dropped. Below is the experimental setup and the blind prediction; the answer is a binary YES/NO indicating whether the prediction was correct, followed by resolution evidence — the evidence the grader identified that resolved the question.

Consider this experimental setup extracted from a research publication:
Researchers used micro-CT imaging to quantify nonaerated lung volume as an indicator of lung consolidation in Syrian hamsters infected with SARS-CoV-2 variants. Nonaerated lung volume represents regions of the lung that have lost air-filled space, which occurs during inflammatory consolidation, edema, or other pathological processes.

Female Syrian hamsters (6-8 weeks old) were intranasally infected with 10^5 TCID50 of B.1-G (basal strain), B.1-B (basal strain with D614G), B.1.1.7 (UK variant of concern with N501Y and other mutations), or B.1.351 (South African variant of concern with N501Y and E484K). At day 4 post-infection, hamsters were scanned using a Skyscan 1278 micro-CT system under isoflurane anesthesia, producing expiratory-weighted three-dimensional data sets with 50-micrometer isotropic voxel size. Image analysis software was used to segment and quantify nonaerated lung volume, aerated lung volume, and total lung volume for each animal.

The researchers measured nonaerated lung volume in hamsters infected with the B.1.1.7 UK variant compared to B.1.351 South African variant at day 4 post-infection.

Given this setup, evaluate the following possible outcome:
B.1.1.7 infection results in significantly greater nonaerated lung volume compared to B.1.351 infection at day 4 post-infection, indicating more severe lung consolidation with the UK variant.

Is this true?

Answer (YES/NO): NO